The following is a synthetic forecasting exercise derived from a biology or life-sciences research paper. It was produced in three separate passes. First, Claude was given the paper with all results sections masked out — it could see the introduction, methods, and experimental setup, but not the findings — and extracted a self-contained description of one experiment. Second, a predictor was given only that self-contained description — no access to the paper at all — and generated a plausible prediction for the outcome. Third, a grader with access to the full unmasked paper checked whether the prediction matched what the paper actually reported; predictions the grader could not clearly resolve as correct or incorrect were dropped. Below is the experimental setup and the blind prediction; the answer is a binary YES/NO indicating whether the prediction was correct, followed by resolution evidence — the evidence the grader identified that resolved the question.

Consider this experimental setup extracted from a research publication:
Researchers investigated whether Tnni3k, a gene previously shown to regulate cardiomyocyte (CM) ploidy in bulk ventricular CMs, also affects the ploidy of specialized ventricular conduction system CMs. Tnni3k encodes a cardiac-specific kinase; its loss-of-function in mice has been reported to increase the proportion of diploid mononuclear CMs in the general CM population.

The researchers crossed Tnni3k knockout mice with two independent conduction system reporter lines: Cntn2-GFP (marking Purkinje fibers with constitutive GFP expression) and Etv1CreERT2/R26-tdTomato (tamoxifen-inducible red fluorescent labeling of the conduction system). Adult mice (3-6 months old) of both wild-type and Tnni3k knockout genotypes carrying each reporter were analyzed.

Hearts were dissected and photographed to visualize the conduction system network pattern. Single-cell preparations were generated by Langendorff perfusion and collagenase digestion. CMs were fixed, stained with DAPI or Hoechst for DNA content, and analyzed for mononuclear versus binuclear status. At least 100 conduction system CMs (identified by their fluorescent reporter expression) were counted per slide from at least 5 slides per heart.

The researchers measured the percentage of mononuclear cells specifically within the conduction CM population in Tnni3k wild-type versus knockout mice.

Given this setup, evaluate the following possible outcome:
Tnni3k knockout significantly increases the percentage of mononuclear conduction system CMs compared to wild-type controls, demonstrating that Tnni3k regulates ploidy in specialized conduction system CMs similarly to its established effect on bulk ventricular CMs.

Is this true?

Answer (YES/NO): NO